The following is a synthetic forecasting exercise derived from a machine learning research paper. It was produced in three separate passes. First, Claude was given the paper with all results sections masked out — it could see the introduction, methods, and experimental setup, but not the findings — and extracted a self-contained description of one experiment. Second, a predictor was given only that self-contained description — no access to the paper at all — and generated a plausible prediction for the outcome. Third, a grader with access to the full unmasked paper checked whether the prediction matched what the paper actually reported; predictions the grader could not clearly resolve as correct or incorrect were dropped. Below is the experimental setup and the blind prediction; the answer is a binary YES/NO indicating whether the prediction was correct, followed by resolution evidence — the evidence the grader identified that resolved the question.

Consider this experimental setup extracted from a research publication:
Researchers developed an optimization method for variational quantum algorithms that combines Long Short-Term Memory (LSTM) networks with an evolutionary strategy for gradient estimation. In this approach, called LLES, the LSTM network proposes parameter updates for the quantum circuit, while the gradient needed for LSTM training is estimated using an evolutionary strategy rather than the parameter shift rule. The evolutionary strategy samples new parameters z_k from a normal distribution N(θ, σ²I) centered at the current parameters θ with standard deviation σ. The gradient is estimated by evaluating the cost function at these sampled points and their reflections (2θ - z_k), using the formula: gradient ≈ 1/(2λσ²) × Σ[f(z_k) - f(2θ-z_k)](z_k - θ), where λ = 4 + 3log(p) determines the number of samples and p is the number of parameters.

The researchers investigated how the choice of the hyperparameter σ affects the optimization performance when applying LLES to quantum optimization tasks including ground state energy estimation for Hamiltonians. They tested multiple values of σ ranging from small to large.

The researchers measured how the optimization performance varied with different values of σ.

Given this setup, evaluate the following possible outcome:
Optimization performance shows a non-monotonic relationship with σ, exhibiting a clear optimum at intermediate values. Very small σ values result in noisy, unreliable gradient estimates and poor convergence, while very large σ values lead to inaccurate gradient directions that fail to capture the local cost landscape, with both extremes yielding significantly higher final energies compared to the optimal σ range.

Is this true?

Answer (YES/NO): NO